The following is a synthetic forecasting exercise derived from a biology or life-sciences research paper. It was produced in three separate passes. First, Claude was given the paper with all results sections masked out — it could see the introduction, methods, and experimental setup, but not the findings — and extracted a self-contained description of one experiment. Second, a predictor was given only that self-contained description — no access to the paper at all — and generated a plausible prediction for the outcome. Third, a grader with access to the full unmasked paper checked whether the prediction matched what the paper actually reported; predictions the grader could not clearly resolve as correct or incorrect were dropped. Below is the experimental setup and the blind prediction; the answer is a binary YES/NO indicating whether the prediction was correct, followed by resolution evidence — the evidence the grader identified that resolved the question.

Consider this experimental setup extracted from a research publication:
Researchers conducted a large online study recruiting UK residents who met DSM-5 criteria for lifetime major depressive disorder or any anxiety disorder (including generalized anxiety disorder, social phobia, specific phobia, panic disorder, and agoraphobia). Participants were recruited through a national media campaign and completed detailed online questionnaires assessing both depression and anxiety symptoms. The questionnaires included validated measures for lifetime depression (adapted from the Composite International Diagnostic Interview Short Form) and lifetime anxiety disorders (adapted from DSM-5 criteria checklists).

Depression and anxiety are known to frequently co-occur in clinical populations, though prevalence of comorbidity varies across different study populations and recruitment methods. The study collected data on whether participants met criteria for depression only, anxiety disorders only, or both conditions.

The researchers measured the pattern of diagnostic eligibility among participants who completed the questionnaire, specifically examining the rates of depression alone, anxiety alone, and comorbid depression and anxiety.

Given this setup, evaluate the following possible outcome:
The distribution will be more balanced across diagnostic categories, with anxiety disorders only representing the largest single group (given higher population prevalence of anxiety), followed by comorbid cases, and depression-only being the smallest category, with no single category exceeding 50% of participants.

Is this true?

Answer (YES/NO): NO